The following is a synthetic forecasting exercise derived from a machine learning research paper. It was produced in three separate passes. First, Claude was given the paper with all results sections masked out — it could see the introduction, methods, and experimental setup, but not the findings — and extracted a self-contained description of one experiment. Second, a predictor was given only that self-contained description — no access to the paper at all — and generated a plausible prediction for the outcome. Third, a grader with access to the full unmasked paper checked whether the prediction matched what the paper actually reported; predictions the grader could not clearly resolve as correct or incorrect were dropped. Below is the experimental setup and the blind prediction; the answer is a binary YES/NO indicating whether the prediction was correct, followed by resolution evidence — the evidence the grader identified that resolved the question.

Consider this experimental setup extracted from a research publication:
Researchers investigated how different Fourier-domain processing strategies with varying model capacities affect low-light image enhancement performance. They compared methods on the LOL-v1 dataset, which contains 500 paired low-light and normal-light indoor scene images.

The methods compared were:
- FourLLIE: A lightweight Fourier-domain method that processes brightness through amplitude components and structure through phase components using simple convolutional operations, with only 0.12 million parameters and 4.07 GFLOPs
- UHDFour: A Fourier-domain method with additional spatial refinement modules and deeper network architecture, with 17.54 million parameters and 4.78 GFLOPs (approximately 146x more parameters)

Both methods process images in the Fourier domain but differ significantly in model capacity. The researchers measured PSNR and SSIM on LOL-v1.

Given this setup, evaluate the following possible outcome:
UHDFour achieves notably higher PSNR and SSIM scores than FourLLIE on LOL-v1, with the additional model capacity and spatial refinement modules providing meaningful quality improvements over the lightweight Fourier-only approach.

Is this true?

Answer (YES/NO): YES